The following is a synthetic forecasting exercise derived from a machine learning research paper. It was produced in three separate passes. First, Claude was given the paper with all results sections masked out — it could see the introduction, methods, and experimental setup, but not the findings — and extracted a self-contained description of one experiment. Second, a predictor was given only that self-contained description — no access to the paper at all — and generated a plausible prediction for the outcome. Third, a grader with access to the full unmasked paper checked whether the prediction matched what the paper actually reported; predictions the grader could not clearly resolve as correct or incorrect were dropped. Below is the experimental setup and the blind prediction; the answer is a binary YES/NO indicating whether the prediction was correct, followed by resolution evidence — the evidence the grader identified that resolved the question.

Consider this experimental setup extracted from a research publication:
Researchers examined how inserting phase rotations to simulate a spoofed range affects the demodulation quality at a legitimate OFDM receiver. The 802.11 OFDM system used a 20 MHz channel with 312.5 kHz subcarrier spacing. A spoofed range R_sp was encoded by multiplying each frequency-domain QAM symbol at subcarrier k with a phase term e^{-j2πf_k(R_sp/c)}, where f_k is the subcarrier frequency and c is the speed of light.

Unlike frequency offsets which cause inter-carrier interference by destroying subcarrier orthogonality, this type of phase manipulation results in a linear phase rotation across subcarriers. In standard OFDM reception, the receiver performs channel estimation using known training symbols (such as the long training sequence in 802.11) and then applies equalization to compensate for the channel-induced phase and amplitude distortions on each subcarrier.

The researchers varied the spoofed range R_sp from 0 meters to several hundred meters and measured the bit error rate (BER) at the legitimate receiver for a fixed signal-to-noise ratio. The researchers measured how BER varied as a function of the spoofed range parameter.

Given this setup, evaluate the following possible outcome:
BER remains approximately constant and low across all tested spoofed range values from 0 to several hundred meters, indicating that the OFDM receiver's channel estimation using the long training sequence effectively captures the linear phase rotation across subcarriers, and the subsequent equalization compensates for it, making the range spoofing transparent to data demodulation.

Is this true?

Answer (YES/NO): YES